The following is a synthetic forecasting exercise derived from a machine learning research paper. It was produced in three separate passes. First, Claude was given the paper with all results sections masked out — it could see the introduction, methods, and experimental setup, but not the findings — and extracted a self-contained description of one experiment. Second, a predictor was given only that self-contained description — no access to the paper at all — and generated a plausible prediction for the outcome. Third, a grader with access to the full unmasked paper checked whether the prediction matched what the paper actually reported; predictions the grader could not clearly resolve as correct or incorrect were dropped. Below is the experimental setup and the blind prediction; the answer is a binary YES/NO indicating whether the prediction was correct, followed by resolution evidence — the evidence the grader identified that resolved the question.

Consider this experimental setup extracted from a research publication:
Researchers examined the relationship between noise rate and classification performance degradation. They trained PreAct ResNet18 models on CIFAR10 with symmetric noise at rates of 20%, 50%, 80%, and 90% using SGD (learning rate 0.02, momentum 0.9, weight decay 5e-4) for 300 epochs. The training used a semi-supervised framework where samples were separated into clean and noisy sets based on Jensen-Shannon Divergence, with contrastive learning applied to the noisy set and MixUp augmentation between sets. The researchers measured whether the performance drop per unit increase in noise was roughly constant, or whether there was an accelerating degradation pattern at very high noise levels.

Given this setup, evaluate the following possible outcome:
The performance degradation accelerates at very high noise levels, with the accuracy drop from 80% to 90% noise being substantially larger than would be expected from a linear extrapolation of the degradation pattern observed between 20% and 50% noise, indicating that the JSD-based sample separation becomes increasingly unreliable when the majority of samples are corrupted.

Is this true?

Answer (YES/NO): YES